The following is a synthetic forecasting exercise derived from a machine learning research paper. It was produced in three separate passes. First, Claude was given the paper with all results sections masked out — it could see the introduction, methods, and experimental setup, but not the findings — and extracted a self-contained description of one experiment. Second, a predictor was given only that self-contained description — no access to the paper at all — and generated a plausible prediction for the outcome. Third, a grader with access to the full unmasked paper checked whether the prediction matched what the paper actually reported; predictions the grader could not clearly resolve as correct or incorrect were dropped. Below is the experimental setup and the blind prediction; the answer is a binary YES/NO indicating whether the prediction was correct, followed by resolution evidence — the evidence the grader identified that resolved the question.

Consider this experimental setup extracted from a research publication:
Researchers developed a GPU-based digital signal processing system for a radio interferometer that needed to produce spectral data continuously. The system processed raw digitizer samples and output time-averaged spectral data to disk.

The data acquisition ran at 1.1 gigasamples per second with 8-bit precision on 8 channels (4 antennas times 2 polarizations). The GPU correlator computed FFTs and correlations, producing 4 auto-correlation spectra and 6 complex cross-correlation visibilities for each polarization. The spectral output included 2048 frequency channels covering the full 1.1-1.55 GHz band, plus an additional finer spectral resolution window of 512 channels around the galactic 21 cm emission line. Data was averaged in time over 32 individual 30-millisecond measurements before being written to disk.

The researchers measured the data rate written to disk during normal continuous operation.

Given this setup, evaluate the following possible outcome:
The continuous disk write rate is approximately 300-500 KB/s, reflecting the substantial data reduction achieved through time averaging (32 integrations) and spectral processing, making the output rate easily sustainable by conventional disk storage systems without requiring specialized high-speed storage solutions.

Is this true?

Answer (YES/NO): NO